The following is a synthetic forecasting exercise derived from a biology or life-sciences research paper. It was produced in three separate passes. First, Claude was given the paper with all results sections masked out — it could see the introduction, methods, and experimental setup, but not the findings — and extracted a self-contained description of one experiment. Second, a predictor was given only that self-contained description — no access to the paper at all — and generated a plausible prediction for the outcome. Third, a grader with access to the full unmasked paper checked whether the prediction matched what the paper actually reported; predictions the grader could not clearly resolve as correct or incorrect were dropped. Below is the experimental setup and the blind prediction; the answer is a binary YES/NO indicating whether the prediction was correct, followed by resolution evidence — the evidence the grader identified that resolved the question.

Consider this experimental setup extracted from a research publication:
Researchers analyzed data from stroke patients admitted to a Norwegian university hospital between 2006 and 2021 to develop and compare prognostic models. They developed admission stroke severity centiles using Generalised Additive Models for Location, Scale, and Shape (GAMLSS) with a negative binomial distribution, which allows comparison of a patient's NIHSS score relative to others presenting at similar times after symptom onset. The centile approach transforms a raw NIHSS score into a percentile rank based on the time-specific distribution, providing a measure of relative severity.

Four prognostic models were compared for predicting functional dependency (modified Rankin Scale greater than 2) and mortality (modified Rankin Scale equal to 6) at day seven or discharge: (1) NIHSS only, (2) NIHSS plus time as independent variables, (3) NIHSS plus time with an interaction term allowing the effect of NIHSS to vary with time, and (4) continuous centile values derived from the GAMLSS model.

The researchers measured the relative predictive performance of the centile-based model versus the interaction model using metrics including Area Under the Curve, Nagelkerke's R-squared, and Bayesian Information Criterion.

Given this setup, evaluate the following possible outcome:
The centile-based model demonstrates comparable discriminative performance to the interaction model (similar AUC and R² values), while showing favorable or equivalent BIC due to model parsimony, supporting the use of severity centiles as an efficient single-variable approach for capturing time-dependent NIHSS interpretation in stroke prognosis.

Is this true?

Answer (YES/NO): NO